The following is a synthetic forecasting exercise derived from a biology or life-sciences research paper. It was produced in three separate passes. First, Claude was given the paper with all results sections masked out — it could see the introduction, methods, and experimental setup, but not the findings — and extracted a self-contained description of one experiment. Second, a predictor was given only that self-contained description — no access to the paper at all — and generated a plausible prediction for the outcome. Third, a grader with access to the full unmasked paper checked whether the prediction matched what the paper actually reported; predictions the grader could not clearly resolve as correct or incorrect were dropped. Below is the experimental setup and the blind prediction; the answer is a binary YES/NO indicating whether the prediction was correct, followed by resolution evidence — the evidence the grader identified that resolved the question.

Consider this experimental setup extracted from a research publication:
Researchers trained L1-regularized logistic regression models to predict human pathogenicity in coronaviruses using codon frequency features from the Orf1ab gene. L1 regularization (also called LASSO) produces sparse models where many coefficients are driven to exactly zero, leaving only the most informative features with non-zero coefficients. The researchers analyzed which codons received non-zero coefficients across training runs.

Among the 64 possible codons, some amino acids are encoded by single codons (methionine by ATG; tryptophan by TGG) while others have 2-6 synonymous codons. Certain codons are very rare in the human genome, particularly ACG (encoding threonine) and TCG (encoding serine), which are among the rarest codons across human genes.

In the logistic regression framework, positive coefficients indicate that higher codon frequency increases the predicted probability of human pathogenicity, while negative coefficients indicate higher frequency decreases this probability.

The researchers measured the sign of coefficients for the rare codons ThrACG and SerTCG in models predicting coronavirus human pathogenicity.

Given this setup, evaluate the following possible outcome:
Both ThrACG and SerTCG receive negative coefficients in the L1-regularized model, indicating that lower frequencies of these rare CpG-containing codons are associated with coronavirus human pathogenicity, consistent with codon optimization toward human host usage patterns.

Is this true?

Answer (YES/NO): YES